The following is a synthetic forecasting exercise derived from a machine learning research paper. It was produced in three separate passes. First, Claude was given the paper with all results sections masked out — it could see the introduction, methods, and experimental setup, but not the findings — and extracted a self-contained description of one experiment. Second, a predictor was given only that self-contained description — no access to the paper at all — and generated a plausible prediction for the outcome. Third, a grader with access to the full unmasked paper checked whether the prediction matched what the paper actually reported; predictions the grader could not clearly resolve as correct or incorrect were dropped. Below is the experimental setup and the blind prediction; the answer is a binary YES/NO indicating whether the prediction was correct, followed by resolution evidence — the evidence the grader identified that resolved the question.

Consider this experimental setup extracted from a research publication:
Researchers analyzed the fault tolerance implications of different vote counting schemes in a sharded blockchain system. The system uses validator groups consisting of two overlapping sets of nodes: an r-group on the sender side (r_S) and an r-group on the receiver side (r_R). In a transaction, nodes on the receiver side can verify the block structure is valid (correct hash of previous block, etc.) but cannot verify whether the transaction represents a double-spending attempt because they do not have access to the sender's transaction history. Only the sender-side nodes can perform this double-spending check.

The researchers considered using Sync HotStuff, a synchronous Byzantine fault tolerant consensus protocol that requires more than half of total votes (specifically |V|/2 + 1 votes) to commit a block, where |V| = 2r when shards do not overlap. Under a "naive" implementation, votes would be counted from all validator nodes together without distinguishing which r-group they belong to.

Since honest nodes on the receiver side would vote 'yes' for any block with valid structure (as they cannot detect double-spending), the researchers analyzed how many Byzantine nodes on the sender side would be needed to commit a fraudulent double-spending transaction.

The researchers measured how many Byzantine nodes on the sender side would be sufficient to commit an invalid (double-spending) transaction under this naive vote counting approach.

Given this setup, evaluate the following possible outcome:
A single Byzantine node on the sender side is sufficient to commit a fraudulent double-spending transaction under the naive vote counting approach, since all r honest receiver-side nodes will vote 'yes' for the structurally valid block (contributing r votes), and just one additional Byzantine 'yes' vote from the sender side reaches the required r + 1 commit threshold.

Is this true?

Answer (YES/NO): YES